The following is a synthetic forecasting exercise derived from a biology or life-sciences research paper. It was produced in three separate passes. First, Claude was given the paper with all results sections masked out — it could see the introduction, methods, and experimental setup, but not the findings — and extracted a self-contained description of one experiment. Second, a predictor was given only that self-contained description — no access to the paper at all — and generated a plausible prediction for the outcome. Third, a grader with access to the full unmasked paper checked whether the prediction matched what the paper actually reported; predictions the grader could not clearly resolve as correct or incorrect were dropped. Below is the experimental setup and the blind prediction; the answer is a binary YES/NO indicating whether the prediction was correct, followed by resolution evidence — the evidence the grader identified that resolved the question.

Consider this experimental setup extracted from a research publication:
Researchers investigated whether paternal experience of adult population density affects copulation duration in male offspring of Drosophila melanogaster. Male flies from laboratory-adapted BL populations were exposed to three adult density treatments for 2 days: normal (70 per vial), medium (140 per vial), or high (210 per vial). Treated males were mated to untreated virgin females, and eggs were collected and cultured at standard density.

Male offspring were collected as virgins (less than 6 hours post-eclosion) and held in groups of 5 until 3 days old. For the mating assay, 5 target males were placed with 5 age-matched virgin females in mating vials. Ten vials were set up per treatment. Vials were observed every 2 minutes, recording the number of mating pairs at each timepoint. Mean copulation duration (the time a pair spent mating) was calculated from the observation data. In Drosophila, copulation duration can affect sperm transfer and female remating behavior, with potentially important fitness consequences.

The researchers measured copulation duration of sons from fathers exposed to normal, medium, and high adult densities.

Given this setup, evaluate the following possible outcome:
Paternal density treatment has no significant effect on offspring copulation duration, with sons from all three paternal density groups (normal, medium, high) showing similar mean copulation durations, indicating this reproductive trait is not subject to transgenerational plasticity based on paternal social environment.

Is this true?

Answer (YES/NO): YES